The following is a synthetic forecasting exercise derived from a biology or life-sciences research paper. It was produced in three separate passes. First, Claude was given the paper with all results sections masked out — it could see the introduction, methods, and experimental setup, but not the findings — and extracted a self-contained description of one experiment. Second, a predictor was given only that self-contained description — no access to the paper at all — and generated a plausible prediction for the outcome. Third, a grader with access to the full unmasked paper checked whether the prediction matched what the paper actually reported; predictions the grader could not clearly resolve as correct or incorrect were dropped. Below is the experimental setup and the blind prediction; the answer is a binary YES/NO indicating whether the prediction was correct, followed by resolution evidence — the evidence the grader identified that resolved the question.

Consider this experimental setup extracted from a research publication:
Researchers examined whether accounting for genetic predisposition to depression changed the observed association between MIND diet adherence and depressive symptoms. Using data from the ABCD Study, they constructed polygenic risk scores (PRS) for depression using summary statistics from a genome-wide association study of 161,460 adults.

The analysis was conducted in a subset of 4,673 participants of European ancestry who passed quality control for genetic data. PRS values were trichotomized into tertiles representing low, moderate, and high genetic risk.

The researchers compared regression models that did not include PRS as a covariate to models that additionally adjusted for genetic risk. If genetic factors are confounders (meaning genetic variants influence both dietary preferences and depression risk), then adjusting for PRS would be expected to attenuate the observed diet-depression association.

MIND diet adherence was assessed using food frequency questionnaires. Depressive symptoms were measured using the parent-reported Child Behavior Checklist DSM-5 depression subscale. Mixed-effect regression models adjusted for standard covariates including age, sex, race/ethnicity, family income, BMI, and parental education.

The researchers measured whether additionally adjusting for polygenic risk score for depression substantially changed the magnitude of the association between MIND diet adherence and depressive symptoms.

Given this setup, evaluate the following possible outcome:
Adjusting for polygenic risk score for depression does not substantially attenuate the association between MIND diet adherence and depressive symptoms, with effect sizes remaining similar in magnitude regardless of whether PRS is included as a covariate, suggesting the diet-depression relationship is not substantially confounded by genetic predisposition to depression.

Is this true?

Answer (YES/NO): YES